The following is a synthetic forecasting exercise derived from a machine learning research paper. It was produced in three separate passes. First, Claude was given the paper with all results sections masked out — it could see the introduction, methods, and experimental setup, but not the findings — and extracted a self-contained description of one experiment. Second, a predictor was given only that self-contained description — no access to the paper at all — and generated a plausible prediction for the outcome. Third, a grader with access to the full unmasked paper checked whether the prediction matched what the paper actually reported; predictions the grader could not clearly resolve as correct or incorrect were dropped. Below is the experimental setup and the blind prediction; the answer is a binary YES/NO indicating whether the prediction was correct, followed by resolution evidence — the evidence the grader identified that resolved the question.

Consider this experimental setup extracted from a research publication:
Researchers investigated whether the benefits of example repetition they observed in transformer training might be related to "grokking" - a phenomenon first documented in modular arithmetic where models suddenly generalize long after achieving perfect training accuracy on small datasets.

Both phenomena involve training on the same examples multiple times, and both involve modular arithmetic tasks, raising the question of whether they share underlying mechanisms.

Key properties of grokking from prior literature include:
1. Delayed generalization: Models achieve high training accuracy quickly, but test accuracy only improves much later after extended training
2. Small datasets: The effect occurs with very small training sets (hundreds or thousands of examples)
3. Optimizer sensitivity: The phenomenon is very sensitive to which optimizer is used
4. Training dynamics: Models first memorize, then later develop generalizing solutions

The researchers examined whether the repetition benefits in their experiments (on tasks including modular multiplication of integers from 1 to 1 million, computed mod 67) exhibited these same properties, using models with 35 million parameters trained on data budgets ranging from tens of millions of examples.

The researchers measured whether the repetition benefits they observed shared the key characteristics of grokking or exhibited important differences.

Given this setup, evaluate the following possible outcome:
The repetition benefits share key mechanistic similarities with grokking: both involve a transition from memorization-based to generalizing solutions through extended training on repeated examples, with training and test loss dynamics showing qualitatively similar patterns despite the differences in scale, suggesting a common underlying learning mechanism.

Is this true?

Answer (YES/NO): NO